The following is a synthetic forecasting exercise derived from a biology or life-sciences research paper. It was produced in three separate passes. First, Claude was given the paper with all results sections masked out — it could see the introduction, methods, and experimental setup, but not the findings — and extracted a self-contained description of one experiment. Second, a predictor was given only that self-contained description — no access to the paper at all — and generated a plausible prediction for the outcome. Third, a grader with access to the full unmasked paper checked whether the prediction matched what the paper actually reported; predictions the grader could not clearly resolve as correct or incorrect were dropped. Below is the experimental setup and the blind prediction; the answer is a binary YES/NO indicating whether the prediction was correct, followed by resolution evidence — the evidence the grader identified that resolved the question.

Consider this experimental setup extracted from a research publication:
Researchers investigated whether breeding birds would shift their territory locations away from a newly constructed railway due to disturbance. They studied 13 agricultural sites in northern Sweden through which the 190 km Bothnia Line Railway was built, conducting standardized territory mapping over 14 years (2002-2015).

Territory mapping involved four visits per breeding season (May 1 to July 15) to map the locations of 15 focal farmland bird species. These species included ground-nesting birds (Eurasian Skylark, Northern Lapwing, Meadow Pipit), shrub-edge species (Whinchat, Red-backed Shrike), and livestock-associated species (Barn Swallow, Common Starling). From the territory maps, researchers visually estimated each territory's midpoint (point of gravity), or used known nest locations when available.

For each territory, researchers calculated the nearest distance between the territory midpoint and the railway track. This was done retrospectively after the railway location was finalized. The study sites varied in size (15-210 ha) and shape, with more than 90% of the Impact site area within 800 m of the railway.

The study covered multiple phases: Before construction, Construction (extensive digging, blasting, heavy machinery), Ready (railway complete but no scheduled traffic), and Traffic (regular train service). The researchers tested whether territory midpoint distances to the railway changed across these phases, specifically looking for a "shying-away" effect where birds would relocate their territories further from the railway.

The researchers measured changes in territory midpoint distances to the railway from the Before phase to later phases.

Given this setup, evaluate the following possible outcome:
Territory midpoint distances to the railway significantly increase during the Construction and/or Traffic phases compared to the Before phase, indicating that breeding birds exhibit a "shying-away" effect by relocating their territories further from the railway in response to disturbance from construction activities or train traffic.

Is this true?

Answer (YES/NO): NO